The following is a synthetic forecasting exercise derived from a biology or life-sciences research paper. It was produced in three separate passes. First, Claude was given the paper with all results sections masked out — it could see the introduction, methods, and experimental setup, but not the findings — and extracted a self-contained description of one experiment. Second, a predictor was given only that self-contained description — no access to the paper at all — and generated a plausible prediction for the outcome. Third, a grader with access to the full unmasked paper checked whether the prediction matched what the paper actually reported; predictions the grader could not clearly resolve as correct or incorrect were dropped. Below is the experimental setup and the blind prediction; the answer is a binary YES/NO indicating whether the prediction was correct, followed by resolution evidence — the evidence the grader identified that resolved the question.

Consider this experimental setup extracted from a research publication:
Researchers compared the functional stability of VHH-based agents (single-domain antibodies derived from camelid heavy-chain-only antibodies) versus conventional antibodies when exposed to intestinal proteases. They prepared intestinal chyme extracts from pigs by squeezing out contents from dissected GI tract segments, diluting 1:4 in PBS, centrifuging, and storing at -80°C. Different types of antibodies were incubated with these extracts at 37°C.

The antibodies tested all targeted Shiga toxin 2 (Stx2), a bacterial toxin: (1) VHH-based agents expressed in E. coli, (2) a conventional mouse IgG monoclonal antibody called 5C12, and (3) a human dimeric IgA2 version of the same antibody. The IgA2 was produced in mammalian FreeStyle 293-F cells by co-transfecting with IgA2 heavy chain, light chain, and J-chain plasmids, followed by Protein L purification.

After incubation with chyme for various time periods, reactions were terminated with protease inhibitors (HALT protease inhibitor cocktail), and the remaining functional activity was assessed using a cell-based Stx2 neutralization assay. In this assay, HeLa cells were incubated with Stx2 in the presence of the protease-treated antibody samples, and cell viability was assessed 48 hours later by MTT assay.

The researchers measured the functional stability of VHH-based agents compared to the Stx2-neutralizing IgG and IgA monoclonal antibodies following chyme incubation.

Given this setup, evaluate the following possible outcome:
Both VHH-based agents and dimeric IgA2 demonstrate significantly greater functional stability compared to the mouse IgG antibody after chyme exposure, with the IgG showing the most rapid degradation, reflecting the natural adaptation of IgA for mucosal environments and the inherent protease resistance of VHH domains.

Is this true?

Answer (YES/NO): NO